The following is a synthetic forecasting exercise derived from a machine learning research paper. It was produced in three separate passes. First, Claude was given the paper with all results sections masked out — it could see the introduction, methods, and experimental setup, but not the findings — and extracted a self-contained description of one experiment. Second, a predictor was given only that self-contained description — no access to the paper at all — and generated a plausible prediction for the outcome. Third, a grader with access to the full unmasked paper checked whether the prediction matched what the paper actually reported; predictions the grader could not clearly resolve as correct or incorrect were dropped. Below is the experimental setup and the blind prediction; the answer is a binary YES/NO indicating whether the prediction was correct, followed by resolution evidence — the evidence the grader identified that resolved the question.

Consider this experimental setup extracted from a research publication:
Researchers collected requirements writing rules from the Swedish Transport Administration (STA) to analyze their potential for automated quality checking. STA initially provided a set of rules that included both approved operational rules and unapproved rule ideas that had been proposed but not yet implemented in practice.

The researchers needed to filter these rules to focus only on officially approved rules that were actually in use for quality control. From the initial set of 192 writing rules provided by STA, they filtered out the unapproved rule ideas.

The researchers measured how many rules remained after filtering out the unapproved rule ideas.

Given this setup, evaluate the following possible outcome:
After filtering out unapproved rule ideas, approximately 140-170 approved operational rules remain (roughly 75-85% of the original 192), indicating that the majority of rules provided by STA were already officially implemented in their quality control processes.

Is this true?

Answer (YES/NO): NO